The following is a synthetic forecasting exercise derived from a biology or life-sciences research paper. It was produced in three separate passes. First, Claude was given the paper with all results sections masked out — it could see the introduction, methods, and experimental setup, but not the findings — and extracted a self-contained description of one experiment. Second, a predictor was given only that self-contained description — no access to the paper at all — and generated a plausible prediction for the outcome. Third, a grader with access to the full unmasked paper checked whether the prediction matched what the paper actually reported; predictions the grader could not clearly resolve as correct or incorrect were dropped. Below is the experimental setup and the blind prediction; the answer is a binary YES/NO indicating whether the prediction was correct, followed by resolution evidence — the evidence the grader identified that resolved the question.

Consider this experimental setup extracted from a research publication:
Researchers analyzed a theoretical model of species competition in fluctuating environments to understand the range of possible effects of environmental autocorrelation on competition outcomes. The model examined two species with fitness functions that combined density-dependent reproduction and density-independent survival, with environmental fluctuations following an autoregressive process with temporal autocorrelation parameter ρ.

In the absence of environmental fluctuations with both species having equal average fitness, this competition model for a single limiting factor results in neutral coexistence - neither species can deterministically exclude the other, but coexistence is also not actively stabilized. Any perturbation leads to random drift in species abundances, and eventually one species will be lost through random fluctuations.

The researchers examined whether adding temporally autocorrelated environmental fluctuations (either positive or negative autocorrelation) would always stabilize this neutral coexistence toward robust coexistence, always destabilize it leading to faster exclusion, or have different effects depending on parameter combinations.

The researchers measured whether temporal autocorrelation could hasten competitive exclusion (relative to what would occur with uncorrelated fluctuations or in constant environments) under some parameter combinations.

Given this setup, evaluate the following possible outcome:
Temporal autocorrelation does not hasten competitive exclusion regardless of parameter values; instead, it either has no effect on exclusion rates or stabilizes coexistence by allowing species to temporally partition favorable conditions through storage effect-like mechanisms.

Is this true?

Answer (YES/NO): NO